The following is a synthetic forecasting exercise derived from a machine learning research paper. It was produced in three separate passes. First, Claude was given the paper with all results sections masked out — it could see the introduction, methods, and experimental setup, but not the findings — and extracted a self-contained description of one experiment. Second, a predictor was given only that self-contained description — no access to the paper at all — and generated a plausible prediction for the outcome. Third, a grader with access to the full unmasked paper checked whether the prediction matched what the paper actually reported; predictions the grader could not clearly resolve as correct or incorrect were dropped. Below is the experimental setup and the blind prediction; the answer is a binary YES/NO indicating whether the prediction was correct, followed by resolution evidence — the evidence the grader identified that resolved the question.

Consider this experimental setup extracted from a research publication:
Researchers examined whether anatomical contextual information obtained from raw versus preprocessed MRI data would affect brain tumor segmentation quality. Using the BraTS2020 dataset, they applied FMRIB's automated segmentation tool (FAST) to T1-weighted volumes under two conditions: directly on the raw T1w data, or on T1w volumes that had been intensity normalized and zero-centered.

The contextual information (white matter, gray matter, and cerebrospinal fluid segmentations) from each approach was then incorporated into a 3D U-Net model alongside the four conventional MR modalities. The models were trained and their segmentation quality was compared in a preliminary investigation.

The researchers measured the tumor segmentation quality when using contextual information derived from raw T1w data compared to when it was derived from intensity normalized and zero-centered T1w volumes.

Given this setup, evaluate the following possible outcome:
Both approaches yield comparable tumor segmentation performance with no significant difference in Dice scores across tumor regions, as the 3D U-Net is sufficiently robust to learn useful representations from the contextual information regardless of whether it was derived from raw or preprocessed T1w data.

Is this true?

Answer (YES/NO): NO